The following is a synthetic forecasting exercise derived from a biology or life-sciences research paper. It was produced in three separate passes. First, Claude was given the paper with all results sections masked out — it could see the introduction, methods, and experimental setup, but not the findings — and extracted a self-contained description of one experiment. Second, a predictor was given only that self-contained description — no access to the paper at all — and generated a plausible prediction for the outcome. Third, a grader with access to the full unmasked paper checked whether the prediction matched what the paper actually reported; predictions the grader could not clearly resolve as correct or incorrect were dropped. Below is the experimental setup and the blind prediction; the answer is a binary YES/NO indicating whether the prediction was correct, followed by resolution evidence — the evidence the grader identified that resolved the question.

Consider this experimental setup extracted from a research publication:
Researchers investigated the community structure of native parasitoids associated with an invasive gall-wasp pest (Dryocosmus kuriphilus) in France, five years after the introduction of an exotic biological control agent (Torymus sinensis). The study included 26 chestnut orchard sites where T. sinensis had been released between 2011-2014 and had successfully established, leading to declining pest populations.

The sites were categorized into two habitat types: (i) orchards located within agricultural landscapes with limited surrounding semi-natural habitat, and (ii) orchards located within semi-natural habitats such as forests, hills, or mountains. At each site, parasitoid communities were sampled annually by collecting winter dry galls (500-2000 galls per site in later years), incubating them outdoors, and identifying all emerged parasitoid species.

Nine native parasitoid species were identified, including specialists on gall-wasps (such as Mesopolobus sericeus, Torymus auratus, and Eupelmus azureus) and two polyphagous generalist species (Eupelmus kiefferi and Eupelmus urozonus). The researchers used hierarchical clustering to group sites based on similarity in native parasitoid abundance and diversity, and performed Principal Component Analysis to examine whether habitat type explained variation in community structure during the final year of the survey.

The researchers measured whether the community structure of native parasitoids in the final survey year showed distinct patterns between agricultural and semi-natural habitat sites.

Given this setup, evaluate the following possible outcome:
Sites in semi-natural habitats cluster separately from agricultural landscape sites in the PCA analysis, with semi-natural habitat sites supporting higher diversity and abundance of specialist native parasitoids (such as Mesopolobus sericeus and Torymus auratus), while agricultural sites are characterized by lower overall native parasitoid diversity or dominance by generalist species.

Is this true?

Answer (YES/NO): NO